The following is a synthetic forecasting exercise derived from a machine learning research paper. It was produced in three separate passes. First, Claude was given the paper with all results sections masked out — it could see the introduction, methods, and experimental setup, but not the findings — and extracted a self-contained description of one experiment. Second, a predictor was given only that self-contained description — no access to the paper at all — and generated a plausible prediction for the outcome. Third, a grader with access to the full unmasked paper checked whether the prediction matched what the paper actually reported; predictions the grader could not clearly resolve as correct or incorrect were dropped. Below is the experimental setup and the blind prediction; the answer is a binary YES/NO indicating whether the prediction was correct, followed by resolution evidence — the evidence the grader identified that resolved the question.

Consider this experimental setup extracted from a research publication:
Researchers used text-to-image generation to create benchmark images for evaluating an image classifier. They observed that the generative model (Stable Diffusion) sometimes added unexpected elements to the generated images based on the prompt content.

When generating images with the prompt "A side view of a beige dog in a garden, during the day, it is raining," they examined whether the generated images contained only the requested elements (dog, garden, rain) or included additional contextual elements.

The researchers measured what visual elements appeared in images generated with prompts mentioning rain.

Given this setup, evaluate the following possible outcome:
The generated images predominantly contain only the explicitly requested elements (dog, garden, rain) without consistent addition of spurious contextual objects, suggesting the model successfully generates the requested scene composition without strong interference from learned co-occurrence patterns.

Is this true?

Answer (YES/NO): NO